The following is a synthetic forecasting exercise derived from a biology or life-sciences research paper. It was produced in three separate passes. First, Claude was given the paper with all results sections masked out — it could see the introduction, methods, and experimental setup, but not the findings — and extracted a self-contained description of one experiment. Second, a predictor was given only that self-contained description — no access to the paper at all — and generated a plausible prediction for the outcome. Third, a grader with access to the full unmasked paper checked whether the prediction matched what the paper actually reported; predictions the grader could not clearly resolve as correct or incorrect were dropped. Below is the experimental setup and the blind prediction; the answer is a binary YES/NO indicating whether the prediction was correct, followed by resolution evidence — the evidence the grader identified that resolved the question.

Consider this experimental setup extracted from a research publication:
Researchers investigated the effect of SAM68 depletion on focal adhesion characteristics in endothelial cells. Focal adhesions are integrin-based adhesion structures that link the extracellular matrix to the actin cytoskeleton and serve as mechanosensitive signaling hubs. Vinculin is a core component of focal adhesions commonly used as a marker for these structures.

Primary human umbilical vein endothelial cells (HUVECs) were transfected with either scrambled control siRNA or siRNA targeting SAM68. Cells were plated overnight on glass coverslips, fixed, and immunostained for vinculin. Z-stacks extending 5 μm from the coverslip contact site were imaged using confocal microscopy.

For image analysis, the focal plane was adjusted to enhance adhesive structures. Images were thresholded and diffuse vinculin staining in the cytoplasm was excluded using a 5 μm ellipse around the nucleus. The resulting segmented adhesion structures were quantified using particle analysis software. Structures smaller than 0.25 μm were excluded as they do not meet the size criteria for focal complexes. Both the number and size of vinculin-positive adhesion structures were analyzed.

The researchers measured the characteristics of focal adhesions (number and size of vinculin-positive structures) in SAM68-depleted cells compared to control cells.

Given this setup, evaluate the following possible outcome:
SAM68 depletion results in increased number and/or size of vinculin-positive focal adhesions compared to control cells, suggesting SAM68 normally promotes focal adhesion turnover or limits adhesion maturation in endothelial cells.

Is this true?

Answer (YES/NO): NO